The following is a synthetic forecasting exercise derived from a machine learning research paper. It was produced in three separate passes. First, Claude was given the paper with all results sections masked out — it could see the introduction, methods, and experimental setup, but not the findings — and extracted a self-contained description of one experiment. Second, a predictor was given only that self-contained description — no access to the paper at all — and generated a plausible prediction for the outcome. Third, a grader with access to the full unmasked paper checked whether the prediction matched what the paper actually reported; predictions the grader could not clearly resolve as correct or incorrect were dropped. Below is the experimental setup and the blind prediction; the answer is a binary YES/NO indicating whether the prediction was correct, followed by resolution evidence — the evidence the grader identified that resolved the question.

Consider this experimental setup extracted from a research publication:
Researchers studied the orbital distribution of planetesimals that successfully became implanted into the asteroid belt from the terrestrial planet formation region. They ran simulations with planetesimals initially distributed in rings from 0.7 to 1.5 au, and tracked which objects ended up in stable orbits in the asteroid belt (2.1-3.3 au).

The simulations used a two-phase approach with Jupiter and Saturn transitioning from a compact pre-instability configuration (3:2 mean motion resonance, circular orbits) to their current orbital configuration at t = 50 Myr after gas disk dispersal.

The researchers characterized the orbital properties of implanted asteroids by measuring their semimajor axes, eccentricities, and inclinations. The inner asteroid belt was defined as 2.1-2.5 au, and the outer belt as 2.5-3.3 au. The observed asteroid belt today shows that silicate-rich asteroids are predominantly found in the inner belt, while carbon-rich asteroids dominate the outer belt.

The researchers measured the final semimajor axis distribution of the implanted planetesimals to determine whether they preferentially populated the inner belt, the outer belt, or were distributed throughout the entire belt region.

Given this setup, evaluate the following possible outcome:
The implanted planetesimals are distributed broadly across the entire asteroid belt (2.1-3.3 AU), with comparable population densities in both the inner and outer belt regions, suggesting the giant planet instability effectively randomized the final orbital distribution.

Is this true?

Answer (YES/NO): NO